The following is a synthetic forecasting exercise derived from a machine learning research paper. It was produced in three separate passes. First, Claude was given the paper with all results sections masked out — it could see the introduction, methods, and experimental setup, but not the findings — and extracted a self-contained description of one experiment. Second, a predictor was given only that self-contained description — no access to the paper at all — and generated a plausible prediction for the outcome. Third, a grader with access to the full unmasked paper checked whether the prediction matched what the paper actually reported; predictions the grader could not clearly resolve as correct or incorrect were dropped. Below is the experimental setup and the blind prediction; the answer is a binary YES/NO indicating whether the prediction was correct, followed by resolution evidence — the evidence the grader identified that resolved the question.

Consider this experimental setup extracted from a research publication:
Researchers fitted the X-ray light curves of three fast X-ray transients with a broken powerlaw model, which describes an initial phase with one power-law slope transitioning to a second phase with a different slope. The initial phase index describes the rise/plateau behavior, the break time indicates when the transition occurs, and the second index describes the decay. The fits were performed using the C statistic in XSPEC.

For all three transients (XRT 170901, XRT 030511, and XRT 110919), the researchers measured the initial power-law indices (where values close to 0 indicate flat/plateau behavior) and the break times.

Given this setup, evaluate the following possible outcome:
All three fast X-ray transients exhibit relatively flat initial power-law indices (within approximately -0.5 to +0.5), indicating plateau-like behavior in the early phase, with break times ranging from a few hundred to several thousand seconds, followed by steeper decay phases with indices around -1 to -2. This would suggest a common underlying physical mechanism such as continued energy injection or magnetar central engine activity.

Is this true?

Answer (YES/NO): YES